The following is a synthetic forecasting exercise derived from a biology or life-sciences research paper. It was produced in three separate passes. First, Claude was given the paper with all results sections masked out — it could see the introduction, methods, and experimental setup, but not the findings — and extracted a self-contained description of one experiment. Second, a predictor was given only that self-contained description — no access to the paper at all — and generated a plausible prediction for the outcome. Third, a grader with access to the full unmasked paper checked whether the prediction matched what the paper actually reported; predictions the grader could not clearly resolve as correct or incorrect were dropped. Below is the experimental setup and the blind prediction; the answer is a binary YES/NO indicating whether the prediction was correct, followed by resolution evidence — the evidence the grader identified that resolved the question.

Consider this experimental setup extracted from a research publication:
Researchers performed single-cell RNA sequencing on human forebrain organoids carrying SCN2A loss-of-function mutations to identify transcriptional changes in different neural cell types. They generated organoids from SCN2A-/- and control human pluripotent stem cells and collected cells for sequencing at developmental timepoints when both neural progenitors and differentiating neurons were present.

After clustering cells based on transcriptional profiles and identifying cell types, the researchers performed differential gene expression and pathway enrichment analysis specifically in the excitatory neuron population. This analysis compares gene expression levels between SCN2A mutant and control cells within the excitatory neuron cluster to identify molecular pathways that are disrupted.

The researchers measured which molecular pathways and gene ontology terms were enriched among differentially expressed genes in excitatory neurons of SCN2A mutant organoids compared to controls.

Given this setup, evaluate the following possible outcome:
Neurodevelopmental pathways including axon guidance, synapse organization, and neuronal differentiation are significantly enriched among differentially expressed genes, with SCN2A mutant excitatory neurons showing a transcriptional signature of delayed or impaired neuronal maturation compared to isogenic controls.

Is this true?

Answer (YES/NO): YES